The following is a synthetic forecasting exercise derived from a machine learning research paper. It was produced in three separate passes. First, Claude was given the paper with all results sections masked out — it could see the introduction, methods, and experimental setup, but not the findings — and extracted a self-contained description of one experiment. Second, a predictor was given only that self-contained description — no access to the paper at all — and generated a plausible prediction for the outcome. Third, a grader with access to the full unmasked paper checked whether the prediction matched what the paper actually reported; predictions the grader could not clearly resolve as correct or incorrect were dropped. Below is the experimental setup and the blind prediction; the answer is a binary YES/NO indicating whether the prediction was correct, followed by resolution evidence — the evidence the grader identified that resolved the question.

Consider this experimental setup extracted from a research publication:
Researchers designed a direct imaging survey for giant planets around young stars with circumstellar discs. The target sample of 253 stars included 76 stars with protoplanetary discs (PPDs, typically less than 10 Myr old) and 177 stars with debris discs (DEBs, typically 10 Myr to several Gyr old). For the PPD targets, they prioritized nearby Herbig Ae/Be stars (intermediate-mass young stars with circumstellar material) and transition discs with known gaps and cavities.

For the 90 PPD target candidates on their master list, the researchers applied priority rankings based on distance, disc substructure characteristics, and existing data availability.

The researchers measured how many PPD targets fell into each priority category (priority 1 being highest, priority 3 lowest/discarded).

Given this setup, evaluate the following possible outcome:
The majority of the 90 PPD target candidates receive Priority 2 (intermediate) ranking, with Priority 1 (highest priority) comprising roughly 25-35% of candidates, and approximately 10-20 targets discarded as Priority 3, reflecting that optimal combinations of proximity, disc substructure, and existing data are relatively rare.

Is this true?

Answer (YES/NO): NO